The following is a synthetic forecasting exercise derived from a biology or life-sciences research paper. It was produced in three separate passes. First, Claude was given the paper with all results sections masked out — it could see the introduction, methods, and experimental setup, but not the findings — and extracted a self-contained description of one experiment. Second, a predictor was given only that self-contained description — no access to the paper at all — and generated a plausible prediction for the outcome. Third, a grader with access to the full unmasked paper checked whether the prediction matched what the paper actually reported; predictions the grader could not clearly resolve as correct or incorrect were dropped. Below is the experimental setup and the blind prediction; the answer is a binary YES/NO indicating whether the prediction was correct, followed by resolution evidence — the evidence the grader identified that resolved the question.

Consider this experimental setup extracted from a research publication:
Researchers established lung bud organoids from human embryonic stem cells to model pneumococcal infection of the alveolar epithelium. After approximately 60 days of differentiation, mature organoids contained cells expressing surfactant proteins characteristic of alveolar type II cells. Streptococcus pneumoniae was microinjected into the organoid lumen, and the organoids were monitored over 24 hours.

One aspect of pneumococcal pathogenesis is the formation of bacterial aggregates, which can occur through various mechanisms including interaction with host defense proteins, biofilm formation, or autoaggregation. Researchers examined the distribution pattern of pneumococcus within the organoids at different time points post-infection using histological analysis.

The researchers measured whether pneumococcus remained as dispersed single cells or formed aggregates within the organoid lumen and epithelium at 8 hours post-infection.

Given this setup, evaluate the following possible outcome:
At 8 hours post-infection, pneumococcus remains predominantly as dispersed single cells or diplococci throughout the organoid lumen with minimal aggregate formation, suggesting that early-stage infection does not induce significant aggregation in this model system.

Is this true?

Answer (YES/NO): NO